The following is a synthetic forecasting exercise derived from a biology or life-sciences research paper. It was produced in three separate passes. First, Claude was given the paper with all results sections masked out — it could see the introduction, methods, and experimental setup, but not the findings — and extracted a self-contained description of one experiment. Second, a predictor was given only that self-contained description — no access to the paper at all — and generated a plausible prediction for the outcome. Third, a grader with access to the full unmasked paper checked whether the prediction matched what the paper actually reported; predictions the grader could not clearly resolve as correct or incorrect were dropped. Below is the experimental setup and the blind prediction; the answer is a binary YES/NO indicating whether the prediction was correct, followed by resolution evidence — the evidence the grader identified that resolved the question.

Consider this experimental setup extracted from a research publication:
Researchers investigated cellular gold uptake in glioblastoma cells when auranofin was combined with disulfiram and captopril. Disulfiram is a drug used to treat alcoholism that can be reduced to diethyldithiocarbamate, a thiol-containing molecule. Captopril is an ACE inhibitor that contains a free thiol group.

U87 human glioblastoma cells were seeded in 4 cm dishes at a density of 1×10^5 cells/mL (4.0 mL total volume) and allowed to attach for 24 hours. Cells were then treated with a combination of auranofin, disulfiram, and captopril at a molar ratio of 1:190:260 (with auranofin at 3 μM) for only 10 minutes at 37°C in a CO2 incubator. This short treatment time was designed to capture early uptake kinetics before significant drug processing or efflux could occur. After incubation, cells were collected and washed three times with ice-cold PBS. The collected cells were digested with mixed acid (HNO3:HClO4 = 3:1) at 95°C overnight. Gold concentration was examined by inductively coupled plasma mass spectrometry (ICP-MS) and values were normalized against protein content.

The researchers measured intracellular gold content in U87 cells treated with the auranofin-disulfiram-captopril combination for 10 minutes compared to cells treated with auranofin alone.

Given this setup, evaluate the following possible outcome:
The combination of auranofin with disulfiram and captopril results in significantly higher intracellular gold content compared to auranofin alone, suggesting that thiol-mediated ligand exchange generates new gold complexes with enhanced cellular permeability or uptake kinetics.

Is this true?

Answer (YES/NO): YES